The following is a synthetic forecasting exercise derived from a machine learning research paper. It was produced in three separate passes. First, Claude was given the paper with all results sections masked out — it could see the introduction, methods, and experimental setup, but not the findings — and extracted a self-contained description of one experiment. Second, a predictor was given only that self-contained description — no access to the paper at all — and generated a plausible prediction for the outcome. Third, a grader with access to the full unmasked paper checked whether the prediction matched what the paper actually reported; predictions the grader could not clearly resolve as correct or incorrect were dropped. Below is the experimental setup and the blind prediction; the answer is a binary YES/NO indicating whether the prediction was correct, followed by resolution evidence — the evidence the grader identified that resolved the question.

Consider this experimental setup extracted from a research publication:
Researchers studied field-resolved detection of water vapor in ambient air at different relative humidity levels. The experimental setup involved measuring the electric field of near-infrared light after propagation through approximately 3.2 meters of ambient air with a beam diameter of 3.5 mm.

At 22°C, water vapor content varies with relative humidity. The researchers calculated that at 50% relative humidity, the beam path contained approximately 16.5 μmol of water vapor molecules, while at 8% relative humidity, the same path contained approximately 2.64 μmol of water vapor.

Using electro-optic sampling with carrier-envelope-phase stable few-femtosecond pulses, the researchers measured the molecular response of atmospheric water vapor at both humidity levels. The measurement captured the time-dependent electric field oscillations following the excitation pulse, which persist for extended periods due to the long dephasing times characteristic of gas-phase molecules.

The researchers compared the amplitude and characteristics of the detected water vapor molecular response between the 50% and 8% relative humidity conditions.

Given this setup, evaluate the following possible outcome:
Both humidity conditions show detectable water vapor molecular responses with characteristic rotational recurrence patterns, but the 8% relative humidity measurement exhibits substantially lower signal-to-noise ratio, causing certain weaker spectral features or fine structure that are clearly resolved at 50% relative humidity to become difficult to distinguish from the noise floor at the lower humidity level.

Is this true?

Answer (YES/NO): NO